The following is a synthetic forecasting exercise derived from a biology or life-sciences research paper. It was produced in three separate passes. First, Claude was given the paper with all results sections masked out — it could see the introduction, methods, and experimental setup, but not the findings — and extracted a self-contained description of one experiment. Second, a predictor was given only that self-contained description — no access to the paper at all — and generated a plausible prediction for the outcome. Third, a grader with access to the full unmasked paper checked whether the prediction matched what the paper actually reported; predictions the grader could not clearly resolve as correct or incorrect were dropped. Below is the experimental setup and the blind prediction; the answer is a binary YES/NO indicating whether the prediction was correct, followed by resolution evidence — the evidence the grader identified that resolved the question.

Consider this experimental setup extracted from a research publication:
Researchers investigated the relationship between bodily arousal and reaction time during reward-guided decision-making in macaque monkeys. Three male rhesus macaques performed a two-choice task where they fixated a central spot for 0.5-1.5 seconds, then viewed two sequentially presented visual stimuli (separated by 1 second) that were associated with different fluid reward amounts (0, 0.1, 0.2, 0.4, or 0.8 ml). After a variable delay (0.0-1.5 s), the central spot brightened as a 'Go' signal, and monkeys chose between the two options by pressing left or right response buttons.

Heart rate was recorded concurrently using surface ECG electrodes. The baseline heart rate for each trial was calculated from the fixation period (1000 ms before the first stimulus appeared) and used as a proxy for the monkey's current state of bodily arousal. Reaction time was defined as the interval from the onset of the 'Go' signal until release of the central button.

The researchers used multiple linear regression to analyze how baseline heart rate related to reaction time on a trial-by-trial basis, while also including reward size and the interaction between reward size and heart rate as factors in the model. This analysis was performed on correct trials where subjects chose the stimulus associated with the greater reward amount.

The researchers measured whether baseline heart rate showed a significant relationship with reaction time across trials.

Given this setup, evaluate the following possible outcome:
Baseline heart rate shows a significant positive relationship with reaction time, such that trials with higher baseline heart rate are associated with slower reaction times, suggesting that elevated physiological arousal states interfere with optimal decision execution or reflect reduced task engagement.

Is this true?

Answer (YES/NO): NO